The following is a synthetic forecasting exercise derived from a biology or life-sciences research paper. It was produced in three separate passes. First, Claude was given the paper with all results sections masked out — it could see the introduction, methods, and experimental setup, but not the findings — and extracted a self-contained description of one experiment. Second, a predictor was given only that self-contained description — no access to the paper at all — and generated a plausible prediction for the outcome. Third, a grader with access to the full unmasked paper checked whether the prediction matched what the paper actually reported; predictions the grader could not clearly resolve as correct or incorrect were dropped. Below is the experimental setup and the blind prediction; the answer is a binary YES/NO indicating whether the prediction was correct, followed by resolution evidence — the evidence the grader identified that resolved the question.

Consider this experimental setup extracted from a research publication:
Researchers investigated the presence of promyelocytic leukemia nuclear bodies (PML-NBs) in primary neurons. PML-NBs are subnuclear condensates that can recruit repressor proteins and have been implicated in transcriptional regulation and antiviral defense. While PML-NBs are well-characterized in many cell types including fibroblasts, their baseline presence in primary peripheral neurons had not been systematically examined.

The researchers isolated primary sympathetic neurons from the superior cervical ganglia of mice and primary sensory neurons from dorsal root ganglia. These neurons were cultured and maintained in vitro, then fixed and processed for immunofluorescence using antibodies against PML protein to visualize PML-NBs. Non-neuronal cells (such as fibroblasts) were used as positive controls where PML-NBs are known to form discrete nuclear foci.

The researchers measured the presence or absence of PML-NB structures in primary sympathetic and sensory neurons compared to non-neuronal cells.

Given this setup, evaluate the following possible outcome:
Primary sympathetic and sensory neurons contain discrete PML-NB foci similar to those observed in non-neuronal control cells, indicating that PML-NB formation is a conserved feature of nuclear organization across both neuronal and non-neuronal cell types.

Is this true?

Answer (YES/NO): NO